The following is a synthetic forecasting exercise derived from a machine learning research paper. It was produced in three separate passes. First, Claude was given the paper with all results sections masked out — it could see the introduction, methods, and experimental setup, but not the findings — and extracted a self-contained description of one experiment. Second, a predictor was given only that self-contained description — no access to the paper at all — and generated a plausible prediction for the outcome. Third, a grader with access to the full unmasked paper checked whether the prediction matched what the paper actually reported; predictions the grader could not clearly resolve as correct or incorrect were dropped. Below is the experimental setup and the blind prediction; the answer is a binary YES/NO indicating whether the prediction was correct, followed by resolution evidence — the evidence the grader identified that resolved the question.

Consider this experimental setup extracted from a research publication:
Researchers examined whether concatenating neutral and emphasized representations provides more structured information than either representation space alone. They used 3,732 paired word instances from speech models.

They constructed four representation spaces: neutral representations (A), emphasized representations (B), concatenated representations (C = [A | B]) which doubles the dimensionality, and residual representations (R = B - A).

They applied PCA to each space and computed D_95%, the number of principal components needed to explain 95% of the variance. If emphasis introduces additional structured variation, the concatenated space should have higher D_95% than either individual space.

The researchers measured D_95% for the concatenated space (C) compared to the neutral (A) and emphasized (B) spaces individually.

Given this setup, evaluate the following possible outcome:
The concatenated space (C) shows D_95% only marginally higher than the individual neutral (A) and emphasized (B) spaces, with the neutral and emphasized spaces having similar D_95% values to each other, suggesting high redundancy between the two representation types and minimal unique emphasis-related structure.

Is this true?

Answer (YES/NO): NO